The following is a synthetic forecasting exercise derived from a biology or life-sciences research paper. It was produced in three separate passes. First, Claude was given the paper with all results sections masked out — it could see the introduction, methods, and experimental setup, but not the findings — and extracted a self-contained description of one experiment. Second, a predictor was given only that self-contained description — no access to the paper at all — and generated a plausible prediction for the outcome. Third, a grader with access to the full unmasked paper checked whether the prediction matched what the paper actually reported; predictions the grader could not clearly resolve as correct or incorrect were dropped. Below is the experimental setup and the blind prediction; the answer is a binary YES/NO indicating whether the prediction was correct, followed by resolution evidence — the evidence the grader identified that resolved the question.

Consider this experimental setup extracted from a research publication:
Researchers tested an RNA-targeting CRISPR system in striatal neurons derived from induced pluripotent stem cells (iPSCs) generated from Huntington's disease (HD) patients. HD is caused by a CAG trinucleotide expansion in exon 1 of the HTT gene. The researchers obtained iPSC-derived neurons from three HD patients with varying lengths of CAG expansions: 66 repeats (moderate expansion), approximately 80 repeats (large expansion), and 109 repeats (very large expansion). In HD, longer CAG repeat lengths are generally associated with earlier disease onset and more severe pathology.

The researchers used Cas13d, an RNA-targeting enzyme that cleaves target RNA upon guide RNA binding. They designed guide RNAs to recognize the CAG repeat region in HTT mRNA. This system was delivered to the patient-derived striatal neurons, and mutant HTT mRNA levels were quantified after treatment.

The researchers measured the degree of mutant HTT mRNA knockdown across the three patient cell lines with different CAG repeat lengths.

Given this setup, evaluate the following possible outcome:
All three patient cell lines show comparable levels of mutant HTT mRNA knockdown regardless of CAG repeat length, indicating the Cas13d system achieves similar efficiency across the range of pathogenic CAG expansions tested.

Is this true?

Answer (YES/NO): NO